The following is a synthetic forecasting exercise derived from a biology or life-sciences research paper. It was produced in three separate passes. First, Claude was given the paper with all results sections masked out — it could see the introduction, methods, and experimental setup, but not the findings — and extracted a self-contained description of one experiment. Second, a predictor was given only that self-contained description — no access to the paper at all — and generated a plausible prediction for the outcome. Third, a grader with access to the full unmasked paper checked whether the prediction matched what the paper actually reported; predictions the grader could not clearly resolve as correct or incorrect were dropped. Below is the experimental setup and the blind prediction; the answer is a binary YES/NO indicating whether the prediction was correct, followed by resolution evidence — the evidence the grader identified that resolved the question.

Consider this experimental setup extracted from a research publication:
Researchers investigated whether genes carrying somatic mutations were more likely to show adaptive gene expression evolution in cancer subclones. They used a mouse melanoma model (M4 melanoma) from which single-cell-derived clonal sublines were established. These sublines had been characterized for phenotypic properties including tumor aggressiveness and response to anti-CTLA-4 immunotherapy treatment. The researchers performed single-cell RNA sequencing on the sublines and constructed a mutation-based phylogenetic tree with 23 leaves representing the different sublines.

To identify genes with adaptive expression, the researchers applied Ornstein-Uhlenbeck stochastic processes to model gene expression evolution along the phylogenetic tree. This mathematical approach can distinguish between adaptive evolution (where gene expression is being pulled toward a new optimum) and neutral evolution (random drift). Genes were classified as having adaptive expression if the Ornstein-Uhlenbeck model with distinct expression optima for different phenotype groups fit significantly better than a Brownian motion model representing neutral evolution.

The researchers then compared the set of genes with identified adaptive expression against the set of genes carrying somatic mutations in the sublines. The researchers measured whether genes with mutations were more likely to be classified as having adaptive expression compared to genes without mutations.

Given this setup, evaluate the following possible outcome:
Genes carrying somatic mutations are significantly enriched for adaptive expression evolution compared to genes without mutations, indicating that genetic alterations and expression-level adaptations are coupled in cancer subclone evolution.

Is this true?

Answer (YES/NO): NO